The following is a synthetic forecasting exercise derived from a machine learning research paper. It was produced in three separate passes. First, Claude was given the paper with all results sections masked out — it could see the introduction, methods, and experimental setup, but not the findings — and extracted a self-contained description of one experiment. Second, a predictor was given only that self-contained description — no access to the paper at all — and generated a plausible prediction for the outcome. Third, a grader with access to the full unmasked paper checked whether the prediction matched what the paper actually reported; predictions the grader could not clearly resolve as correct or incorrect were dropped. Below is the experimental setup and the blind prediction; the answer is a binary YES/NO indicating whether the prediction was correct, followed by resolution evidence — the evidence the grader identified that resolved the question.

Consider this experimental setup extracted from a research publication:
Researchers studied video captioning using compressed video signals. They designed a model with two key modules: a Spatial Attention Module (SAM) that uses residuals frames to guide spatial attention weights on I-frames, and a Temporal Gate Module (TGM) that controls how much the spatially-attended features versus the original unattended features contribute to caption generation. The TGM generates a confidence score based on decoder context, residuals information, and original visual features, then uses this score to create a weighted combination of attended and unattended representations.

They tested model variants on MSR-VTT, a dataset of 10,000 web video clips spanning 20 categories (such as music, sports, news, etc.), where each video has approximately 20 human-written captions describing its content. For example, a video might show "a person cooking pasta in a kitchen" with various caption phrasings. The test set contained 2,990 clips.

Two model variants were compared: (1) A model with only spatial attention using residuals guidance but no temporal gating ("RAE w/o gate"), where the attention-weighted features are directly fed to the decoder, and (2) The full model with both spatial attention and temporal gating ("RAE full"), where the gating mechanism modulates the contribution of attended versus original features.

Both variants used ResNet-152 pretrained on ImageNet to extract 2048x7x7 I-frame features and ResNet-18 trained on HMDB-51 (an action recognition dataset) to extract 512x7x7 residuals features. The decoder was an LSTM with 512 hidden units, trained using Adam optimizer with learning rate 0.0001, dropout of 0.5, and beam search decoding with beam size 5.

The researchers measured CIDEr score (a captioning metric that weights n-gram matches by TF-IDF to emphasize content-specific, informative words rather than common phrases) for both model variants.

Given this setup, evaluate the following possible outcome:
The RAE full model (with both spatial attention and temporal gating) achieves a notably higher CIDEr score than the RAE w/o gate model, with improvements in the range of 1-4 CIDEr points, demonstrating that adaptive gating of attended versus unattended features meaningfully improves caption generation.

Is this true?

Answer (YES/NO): NO